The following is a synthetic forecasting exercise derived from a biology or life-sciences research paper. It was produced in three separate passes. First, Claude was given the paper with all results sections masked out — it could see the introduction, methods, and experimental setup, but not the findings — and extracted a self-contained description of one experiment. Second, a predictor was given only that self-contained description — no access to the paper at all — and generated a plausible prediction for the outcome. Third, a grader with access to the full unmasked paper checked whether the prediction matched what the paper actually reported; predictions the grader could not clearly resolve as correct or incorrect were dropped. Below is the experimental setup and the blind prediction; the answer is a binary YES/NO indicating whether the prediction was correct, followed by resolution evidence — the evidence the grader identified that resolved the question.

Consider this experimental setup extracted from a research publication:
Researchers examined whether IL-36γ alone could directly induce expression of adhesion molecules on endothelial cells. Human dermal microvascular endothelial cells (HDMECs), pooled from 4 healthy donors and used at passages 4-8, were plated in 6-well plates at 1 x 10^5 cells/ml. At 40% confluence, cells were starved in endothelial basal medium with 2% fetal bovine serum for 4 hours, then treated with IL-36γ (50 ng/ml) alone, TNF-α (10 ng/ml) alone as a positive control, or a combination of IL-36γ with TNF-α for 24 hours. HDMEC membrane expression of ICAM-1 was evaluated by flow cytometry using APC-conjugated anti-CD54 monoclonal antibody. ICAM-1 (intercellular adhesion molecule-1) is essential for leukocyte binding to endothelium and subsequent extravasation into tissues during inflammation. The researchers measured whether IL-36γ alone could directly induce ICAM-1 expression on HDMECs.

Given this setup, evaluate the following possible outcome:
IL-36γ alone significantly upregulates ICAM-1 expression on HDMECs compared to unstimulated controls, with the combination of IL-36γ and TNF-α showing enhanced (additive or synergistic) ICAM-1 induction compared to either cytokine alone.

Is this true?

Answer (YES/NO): NO